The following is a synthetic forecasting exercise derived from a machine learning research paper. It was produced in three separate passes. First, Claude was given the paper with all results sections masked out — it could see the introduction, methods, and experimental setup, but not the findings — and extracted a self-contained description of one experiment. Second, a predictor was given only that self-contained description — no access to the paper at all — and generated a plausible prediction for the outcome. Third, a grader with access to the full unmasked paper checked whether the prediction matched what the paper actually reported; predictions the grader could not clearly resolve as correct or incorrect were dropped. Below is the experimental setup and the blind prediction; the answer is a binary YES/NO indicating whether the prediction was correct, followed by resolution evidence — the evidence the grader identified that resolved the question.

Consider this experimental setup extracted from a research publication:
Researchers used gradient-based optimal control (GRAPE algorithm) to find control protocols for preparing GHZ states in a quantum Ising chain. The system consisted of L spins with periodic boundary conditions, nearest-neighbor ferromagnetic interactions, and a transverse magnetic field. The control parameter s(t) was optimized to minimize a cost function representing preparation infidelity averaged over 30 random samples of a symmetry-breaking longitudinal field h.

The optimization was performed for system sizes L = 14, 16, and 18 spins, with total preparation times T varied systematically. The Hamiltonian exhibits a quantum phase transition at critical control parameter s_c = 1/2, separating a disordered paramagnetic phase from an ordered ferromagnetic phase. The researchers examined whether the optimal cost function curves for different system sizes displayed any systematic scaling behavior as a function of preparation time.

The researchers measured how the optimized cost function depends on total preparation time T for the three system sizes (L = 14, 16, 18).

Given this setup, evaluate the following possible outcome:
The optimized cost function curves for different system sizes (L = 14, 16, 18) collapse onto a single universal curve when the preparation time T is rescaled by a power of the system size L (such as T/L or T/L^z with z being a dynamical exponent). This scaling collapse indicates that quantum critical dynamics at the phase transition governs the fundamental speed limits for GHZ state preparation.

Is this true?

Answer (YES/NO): YES